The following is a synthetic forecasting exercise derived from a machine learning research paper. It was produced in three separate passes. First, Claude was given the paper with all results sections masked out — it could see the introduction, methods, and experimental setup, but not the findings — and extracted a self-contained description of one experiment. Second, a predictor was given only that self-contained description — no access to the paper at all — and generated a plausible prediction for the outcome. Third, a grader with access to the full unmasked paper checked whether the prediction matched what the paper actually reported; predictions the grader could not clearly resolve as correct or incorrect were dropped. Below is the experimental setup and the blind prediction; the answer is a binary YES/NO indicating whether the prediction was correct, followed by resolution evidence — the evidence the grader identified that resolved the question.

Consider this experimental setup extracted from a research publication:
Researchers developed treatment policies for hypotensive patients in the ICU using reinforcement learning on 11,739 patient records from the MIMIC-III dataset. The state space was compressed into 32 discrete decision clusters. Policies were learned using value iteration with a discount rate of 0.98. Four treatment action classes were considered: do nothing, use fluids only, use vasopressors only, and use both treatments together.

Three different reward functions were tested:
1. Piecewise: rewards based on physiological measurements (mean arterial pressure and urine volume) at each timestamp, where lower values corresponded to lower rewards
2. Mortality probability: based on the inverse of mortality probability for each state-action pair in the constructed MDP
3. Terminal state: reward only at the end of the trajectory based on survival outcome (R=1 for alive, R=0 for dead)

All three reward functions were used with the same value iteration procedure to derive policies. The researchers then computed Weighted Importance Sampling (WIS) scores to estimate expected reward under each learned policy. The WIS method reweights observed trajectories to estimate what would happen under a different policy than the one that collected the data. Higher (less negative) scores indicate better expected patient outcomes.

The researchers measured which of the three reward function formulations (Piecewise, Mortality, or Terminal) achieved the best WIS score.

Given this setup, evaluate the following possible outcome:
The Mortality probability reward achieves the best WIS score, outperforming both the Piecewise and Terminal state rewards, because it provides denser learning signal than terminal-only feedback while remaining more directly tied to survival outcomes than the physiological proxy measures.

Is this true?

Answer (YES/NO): NO